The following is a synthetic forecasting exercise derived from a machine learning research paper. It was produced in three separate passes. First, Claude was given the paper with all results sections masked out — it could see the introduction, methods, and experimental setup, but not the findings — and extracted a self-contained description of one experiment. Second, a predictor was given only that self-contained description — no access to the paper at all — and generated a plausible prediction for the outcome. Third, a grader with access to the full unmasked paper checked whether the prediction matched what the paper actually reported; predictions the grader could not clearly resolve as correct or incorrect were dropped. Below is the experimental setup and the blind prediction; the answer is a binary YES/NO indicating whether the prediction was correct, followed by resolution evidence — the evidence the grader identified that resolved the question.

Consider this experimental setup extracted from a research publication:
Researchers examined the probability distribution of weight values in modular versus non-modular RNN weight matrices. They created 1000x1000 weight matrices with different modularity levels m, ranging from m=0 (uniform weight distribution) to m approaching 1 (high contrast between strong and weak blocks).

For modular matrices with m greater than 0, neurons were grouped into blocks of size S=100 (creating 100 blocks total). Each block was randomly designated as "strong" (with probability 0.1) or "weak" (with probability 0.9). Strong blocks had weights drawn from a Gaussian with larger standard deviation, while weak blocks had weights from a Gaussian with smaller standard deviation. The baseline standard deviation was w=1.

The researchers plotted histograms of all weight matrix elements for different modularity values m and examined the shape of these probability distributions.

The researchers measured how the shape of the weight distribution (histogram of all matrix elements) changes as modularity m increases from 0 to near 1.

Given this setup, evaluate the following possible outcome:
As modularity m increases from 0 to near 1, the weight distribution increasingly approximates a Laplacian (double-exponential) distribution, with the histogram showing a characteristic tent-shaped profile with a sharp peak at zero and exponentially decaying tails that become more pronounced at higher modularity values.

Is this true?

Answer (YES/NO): NO